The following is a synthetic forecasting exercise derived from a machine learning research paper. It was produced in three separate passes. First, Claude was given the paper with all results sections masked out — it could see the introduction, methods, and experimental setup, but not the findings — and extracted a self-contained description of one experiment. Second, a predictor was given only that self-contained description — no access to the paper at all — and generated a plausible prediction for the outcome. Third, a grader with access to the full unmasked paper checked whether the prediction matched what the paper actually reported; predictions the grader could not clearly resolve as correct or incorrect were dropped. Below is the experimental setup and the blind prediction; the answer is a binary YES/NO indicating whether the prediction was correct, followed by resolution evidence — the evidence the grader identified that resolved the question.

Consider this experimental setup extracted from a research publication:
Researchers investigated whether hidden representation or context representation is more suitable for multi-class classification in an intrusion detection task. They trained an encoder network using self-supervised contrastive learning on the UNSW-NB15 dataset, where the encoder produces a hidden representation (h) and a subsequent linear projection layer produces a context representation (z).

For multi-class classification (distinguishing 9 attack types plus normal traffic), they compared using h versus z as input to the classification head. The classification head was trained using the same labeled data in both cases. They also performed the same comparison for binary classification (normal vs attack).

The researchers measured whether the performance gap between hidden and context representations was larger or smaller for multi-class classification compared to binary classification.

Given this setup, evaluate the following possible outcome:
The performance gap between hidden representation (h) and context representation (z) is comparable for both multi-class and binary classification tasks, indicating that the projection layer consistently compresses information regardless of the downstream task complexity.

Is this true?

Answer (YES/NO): YES